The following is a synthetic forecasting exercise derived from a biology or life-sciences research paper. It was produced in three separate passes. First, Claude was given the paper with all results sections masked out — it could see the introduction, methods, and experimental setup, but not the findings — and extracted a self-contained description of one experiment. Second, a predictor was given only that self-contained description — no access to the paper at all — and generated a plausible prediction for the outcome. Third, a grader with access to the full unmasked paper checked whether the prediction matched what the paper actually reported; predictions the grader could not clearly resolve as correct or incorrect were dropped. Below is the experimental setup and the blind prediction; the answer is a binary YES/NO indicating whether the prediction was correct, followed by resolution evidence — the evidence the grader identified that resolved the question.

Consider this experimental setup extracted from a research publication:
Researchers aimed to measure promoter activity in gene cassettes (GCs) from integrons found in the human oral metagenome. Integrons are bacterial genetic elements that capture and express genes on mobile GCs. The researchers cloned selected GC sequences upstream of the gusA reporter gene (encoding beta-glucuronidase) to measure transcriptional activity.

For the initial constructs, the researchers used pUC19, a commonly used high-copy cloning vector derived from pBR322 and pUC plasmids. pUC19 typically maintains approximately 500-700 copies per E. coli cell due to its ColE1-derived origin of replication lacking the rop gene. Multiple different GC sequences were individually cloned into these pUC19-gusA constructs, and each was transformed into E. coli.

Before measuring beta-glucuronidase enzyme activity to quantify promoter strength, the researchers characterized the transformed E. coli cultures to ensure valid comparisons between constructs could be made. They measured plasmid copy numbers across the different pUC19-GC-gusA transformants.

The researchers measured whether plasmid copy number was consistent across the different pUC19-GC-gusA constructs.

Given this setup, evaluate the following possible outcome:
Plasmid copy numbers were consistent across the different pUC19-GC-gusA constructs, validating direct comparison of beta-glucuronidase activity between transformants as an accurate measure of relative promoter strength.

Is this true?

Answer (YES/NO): NO